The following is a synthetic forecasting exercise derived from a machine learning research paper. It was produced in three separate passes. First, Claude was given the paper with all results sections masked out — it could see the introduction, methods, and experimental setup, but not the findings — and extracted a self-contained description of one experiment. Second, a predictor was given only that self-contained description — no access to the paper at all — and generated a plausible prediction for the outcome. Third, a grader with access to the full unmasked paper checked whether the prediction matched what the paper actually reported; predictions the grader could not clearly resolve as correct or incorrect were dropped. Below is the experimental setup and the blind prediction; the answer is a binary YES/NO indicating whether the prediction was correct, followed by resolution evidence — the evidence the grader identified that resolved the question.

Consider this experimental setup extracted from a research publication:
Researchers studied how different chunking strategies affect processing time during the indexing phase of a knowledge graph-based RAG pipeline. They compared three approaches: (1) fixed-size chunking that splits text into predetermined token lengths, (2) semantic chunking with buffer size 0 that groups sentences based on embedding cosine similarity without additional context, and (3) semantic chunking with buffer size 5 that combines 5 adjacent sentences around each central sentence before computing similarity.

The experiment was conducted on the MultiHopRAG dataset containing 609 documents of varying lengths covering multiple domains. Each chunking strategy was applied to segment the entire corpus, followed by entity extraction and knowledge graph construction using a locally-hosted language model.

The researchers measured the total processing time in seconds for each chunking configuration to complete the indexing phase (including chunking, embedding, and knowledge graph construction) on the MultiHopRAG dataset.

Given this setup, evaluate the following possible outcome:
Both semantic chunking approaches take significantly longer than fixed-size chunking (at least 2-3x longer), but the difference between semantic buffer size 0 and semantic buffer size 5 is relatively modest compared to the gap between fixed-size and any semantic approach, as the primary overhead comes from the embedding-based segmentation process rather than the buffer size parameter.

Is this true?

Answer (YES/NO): NO